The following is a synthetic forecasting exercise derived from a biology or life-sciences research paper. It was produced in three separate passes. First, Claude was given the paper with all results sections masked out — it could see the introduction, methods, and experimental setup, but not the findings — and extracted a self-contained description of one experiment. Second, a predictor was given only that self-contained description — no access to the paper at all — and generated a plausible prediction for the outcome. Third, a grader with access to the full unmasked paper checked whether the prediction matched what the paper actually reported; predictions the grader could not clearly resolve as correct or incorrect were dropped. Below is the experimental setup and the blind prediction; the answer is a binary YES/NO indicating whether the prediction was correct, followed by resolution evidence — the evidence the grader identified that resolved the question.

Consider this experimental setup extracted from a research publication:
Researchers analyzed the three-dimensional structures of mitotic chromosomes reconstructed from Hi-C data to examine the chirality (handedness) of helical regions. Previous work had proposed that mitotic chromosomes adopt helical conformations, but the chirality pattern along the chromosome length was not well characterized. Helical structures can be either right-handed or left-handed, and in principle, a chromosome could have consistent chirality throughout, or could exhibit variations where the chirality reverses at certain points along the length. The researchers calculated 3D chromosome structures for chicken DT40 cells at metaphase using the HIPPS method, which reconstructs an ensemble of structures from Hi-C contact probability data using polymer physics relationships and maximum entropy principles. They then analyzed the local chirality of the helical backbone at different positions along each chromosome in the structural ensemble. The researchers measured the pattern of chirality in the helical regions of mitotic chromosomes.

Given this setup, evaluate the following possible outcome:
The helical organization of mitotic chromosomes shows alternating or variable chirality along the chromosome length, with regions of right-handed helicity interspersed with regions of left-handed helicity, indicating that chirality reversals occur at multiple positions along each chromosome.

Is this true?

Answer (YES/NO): YES